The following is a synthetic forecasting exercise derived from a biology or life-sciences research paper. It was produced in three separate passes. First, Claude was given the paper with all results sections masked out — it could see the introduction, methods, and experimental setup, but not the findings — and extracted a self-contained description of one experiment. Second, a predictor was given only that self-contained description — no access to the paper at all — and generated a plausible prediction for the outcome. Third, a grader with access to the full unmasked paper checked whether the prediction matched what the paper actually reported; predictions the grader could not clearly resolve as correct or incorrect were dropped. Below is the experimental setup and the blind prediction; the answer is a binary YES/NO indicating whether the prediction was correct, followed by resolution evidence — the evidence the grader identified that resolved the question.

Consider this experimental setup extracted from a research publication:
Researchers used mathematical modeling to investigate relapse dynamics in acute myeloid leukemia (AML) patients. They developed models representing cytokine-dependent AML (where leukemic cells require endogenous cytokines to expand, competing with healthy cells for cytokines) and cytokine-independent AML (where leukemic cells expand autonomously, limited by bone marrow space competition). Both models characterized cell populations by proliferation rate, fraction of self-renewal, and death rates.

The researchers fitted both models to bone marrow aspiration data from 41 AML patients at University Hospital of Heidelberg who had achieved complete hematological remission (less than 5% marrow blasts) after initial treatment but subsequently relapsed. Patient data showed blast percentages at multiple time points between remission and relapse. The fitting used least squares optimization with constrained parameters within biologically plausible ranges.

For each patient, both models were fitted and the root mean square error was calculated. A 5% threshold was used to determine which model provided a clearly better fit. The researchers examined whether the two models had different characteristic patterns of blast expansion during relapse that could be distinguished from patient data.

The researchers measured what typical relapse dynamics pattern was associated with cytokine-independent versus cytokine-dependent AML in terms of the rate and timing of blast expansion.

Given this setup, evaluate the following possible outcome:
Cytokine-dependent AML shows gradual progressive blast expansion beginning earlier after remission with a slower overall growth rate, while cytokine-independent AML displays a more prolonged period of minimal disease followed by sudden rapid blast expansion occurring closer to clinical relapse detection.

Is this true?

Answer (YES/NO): NO